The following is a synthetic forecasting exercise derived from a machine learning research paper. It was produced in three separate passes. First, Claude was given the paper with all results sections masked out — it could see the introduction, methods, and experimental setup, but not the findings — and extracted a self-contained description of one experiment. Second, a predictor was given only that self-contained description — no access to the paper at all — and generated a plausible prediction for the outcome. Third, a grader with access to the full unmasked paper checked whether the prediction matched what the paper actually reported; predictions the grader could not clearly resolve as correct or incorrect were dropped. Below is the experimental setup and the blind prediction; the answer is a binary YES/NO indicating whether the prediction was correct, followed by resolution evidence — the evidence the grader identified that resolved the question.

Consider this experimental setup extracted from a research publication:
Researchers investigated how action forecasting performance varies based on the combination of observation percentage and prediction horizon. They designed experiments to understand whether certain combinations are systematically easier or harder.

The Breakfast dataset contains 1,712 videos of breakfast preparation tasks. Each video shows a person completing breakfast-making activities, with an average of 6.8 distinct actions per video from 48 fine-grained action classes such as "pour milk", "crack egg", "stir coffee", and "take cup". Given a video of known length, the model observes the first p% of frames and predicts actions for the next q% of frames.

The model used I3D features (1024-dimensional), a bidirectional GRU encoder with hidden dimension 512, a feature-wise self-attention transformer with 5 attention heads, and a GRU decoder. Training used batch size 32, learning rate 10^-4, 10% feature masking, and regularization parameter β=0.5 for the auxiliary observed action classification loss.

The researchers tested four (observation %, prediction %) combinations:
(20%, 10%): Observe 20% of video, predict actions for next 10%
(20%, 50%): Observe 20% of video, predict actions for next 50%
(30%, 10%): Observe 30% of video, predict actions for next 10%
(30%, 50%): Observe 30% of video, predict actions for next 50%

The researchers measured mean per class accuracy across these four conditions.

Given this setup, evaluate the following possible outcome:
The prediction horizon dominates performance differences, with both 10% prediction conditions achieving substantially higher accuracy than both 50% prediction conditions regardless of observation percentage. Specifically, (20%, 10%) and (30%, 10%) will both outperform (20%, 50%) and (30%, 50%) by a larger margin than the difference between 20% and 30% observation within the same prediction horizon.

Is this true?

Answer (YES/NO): YES